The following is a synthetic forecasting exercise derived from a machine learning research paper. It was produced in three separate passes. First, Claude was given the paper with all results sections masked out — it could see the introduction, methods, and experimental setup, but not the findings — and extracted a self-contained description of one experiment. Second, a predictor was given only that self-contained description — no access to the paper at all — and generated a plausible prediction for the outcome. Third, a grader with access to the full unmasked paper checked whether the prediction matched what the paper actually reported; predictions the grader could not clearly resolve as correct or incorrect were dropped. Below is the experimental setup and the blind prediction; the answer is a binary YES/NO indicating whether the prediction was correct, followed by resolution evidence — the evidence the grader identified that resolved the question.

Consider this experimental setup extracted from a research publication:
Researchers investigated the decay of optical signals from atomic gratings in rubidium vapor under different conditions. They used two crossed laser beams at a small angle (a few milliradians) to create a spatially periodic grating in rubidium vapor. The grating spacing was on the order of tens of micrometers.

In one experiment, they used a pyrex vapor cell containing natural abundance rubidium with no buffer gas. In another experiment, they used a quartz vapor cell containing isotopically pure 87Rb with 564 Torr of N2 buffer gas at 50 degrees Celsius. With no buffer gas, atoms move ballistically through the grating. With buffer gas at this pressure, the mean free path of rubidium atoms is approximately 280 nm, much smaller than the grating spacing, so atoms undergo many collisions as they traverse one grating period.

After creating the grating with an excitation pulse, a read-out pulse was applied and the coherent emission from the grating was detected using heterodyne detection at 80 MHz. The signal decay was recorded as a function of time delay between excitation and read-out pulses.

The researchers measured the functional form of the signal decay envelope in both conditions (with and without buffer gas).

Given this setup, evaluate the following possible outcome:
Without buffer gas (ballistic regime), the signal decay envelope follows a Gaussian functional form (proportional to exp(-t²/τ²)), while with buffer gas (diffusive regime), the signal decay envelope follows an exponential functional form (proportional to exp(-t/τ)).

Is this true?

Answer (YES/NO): YES